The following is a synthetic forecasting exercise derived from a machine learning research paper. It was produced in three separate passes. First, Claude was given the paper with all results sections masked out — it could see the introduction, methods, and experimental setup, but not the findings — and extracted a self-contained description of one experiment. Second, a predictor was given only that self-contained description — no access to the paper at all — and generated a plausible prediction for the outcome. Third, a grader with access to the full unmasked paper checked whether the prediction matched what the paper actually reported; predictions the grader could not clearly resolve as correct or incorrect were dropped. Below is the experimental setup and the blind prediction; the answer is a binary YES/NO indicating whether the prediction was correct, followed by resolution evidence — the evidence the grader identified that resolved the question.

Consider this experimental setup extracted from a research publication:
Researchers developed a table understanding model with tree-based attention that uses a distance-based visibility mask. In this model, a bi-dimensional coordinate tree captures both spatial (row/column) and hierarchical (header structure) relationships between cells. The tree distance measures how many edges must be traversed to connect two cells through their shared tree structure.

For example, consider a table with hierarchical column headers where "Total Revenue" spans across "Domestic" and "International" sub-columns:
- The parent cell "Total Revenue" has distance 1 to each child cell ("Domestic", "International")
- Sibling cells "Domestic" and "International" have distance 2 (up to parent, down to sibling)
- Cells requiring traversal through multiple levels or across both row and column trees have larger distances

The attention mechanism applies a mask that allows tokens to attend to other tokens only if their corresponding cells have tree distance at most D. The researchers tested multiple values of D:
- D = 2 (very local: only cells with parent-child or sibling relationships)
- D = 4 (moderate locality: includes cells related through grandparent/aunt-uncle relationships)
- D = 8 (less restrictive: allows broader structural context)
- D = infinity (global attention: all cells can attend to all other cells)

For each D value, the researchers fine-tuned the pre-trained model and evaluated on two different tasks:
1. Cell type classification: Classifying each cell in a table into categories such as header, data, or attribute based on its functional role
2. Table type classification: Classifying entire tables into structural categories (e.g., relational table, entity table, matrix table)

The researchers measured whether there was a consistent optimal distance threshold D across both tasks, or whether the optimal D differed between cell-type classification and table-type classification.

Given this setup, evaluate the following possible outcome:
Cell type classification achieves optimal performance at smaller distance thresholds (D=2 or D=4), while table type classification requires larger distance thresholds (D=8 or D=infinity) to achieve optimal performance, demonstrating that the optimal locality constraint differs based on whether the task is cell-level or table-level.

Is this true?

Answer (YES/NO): NO